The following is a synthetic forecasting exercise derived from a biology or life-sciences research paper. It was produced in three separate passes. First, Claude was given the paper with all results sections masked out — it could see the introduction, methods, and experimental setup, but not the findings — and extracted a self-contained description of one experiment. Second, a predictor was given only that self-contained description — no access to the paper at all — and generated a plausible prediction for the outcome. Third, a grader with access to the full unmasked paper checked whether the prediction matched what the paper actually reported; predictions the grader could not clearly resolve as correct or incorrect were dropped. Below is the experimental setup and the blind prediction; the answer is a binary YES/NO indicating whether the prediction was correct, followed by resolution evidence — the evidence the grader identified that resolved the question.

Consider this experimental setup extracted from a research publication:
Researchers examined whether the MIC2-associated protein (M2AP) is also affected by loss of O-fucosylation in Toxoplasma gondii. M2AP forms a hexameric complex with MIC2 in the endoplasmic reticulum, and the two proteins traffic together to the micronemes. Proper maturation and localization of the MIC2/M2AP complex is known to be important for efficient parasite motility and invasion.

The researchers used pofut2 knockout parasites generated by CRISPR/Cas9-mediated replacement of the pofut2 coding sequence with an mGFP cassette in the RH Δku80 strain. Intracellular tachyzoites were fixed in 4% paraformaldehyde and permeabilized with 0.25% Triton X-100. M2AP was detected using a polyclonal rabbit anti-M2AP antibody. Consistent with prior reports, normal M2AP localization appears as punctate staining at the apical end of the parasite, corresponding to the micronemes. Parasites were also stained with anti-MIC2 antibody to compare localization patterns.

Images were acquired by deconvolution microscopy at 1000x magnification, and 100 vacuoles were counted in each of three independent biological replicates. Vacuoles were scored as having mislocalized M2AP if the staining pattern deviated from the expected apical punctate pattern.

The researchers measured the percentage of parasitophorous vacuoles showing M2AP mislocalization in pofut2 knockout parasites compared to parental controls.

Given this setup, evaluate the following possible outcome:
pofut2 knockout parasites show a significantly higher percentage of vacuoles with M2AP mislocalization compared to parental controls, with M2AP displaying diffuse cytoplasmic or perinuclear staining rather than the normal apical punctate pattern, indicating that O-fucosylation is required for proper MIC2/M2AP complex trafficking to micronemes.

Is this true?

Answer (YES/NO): YES